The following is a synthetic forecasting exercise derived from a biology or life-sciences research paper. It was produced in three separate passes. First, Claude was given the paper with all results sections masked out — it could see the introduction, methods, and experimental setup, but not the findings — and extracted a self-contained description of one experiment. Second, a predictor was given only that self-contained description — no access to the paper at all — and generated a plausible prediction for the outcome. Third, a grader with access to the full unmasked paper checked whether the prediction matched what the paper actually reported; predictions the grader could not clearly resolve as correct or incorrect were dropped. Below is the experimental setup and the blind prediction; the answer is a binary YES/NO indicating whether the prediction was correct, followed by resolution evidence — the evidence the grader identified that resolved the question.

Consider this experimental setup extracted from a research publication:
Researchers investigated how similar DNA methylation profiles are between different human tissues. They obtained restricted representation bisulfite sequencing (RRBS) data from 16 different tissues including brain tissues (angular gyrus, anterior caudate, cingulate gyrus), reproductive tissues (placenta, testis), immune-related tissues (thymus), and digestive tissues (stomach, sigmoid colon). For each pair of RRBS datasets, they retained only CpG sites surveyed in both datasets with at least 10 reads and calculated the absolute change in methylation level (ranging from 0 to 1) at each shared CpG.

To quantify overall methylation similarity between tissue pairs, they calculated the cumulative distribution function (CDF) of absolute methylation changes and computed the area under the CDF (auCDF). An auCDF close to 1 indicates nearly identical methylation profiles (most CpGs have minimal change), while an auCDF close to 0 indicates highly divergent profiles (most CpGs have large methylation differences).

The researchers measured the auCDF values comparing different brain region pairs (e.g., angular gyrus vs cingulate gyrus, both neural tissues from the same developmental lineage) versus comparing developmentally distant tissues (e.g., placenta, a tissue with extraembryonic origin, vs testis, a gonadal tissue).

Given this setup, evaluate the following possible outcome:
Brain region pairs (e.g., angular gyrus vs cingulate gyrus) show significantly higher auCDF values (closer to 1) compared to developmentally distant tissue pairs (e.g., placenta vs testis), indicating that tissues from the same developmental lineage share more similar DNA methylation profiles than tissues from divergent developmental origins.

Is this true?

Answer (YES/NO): YES